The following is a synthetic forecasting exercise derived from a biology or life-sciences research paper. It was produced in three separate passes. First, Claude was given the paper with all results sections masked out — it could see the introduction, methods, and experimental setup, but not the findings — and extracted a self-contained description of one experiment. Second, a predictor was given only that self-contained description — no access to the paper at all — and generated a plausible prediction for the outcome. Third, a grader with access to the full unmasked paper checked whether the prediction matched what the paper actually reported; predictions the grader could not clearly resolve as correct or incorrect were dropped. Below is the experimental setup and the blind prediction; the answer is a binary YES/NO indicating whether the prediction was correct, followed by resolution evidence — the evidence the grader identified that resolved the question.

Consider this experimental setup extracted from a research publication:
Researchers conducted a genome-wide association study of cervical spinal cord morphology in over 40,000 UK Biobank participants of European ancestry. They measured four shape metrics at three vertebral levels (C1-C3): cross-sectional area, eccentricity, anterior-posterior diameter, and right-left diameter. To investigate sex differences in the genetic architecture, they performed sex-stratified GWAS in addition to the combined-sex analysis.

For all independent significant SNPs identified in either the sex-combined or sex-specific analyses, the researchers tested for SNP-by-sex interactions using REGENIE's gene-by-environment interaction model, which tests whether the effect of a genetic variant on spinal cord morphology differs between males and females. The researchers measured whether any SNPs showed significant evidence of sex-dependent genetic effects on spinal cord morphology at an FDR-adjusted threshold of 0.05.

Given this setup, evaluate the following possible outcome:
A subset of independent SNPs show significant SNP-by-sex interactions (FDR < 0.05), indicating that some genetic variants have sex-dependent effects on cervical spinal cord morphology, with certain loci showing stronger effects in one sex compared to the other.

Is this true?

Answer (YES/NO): YES